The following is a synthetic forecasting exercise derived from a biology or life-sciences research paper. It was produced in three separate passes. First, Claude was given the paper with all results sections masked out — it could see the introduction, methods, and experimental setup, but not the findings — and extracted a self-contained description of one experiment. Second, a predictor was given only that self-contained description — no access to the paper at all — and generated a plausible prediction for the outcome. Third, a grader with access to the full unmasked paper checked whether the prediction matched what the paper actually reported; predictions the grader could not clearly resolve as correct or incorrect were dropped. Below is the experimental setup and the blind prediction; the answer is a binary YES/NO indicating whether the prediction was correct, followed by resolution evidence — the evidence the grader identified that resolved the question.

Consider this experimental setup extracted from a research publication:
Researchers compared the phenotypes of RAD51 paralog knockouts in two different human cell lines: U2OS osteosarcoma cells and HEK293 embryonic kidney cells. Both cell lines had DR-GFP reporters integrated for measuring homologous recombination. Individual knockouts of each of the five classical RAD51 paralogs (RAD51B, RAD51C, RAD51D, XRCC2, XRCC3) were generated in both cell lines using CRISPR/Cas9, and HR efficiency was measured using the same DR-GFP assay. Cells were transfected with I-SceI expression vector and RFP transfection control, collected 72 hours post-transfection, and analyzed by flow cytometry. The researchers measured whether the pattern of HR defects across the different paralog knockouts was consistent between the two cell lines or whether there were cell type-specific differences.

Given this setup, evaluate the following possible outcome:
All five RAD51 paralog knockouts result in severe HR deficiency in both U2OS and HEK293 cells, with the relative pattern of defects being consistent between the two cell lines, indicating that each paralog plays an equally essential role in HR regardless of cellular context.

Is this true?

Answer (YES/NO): NO